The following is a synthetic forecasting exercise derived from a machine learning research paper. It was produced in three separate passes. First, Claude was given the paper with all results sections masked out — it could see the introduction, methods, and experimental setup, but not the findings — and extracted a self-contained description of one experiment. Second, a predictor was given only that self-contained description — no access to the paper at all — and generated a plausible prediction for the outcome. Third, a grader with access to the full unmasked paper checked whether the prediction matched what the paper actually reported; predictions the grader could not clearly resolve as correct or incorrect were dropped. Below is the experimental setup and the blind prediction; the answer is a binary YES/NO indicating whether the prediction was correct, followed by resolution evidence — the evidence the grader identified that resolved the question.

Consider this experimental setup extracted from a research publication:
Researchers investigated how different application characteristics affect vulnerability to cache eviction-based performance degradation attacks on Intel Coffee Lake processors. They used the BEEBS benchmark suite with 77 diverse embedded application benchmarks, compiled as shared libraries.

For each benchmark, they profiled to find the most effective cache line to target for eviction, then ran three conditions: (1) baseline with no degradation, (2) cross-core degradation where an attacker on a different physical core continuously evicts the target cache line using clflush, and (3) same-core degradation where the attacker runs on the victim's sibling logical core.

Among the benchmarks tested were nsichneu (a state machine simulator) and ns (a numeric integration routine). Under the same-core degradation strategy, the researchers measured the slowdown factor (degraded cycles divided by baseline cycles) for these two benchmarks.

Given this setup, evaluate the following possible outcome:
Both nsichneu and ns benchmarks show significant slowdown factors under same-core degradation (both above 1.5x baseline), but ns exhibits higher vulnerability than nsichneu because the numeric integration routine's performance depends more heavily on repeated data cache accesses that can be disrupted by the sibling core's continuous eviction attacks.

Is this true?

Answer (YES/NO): YES